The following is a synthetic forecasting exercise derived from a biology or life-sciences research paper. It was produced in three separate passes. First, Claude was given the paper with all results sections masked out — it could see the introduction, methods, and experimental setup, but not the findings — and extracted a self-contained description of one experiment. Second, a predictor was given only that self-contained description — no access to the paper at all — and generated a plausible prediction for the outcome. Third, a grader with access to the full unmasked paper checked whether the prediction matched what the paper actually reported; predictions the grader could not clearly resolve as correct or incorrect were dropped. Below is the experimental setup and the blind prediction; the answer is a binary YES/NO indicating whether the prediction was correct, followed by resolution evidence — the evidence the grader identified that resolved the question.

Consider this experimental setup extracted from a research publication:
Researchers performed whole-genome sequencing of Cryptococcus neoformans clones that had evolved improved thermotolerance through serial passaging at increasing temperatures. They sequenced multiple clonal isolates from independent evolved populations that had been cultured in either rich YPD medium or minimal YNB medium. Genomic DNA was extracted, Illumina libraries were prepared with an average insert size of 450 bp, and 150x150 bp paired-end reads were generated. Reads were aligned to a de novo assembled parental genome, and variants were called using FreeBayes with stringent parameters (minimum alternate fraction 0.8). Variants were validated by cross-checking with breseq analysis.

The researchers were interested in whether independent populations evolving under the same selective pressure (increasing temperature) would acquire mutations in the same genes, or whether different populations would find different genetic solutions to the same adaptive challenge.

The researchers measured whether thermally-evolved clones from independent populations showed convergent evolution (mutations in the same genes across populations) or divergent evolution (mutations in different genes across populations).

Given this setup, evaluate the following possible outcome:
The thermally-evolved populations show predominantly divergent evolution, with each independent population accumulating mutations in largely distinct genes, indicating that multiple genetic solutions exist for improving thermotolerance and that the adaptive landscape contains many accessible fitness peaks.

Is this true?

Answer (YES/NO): YES